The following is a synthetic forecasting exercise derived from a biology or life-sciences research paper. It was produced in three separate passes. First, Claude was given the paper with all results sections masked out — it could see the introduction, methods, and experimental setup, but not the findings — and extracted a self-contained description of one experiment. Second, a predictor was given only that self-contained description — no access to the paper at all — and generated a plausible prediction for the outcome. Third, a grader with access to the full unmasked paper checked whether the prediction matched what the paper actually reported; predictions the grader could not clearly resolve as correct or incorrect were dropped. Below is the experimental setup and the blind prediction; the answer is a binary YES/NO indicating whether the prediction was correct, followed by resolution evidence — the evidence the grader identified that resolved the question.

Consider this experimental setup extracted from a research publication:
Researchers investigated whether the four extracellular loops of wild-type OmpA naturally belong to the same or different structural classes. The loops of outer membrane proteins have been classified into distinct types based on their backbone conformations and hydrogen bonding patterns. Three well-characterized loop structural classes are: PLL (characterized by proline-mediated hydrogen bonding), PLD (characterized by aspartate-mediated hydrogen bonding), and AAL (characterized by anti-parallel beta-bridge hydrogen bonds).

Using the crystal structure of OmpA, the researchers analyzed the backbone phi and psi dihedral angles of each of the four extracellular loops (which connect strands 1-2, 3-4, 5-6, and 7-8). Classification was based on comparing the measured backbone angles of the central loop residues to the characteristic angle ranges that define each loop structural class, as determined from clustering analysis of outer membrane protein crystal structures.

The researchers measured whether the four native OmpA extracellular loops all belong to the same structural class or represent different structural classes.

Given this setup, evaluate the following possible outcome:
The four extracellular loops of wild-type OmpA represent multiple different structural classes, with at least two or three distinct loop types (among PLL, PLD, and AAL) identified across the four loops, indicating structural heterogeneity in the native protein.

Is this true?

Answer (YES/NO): YES